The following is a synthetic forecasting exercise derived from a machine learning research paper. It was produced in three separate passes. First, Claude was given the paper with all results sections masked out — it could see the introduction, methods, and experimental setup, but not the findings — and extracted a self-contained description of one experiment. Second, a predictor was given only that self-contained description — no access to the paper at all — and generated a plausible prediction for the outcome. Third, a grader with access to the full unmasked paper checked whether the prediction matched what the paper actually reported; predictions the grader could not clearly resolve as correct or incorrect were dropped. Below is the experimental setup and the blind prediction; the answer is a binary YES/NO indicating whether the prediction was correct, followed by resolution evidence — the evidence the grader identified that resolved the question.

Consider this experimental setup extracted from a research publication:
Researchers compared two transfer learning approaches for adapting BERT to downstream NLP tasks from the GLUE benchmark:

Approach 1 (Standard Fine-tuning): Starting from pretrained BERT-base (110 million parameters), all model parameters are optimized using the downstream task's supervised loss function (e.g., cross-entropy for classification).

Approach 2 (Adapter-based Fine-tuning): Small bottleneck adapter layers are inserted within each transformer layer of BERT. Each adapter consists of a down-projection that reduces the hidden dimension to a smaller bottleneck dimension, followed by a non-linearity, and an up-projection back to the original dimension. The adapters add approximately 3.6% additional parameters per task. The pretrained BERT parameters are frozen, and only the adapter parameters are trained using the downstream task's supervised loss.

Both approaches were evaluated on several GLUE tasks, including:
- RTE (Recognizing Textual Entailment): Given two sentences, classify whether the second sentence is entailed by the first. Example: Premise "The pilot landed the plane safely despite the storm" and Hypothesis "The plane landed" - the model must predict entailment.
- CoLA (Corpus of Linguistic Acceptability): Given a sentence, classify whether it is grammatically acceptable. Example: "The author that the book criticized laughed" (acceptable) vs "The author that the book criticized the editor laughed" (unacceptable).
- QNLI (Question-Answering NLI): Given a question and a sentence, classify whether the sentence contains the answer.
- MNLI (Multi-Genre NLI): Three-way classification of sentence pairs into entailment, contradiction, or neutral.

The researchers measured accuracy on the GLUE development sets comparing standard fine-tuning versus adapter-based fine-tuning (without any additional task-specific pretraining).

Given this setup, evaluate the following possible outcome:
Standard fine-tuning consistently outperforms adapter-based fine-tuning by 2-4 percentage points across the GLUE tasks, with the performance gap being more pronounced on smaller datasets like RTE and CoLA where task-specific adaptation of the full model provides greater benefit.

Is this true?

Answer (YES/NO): NO